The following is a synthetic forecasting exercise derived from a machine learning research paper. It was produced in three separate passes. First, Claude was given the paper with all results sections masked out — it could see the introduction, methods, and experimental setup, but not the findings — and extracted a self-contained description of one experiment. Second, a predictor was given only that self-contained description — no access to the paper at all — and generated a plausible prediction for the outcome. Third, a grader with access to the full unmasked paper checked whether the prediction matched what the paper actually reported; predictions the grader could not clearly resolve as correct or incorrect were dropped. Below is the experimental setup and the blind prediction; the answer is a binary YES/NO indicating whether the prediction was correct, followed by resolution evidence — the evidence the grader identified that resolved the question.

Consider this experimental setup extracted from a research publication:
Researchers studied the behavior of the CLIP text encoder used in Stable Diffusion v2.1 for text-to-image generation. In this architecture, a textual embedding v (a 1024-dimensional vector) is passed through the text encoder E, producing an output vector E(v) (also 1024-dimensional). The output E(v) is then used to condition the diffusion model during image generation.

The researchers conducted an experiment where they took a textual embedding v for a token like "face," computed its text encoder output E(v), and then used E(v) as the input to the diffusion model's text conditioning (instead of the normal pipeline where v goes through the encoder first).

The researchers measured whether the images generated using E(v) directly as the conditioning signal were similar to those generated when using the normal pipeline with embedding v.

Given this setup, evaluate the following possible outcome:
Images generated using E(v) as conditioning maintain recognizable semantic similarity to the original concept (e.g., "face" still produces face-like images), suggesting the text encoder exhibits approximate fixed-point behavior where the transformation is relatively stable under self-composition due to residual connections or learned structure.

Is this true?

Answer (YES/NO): YES